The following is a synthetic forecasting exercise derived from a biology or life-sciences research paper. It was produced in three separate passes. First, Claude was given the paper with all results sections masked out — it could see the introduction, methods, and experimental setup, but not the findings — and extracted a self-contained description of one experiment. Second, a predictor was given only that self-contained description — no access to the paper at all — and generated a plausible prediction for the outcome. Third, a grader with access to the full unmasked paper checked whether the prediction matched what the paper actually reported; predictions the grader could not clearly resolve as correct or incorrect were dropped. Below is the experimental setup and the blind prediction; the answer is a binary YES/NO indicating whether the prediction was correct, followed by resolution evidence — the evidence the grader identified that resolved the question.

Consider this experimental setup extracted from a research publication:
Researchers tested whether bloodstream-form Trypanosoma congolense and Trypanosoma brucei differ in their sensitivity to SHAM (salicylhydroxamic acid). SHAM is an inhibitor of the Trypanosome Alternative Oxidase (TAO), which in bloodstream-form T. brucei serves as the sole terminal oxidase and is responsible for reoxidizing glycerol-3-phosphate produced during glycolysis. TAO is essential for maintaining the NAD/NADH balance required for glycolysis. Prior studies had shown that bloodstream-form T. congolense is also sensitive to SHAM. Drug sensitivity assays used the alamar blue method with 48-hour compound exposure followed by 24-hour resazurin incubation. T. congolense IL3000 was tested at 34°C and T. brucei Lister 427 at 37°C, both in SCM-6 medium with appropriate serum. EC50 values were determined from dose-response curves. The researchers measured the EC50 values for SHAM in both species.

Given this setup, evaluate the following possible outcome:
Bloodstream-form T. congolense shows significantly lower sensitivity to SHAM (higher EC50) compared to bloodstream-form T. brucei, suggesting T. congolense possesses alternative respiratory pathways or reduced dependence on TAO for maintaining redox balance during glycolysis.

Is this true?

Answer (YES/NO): NO